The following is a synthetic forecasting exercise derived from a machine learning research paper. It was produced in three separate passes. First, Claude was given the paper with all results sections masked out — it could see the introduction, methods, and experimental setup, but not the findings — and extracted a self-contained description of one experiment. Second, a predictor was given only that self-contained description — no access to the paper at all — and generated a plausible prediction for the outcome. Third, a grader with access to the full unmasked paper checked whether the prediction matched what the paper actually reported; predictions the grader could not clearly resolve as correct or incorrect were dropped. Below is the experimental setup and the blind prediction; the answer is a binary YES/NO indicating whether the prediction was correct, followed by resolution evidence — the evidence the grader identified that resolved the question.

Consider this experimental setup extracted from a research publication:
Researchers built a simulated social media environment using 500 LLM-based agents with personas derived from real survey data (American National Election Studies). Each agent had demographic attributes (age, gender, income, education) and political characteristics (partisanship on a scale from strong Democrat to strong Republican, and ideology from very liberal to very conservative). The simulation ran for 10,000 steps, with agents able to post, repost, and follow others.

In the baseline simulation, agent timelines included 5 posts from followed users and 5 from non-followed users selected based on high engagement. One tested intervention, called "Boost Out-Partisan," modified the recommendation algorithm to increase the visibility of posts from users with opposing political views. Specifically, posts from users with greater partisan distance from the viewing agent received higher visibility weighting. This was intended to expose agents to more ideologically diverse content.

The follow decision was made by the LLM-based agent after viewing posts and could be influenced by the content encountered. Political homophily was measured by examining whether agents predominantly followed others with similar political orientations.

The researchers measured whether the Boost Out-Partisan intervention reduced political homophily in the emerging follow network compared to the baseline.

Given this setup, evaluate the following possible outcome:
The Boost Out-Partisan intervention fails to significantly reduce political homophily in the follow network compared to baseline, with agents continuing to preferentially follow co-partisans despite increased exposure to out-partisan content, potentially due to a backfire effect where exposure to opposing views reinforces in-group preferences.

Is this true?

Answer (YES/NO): YES